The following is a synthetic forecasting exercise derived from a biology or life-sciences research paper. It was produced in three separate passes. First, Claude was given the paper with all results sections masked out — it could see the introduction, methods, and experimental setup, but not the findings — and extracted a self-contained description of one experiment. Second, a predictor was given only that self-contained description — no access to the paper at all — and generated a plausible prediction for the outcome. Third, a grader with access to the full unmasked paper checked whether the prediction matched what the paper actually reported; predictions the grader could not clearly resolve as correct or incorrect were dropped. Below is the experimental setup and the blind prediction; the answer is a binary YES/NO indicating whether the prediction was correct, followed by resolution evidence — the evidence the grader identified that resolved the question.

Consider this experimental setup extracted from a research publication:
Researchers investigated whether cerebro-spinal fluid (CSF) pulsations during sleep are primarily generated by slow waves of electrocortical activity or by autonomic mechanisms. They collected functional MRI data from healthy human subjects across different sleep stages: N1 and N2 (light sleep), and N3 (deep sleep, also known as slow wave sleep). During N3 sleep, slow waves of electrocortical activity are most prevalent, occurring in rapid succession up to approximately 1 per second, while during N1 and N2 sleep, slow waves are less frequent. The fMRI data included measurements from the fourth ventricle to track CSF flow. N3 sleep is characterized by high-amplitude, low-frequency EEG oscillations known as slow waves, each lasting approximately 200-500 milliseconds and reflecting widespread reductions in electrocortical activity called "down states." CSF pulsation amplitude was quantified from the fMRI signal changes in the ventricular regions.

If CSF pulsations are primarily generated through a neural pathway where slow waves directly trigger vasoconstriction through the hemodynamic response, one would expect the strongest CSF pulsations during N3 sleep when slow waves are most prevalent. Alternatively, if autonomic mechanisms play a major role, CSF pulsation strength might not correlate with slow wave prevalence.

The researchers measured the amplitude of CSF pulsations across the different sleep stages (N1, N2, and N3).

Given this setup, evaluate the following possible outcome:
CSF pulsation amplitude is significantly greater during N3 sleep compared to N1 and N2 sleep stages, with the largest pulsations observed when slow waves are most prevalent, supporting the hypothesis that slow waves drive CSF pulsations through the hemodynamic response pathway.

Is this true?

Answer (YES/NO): NO